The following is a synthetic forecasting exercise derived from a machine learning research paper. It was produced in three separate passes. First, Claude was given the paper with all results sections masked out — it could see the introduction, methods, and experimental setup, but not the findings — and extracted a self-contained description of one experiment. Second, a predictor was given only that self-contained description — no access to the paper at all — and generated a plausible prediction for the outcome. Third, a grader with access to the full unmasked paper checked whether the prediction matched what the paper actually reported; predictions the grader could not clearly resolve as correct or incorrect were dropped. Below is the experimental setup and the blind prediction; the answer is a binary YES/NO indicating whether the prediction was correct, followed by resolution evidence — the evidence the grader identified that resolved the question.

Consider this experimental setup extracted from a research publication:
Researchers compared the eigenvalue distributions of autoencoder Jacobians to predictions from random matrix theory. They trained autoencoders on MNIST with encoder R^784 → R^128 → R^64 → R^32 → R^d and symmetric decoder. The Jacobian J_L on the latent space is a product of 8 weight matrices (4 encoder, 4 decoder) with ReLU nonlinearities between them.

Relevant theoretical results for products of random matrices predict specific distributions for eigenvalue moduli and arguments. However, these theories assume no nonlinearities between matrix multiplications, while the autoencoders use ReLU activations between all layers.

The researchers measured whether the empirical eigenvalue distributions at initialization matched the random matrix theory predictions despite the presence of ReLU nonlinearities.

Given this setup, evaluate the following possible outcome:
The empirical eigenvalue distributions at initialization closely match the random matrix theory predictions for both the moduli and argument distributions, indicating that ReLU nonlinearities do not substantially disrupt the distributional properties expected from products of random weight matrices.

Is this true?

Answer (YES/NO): NO